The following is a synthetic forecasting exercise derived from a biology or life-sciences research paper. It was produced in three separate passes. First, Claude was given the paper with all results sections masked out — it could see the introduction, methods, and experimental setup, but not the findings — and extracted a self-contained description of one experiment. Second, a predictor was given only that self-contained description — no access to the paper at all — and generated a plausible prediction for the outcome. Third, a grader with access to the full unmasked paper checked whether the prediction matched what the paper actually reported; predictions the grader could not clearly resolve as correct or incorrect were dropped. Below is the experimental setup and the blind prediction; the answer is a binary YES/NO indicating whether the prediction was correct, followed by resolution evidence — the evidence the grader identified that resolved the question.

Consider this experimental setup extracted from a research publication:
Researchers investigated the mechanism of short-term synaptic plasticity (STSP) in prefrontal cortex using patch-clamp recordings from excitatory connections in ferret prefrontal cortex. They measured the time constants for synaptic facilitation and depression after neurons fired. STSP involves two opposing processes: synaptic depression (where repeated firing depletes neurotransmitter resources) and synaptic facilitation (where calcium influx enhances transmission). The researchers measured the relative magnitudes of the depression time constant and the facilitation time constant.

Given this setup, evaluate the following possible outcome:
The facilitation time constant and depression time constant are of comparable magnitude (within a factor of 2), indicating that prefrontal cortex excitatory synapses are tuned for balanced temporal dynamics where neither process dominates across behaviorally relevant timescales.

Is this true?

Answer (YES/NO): NO